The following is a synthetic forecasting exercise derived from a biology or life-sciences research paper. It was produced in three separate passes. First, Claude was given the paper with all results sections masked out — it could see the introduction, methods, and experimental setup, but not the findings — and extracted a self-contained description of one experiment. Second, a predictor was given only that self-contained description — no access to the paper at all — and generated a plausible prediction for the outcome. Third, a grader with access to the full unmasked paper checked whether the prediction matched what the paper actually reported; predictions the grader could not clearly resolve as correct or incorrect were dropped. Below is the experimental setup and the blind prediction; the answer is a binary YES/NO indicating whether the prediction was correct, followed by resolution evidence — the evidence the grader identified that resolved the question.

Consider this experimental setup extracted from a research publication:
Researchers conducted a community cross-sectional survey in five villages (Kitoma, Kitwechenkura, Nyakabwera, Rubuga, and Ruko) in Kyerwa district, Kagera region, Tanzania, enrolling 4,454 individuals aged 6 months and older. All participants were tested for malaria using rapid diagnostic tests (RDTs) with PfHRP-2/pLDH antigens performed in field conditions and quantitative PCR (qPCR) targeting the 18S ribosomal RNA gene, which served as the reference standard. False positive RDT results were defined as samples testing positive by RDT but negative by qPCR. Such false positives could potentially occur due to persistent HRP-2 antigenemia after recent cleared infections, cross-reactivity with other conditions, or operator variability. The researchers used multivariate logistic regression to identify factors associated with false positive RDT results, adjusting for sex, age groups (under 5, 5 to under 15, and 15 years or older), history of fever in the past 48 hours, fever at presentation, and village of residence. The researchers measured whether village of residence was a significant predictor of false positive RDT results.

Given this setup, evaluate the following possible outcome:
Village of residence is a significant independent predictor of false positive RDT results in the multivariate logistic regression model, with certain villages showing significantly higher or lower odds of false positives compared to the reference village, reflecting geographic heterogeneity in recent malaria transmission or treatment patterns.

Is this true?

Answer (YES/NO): NO